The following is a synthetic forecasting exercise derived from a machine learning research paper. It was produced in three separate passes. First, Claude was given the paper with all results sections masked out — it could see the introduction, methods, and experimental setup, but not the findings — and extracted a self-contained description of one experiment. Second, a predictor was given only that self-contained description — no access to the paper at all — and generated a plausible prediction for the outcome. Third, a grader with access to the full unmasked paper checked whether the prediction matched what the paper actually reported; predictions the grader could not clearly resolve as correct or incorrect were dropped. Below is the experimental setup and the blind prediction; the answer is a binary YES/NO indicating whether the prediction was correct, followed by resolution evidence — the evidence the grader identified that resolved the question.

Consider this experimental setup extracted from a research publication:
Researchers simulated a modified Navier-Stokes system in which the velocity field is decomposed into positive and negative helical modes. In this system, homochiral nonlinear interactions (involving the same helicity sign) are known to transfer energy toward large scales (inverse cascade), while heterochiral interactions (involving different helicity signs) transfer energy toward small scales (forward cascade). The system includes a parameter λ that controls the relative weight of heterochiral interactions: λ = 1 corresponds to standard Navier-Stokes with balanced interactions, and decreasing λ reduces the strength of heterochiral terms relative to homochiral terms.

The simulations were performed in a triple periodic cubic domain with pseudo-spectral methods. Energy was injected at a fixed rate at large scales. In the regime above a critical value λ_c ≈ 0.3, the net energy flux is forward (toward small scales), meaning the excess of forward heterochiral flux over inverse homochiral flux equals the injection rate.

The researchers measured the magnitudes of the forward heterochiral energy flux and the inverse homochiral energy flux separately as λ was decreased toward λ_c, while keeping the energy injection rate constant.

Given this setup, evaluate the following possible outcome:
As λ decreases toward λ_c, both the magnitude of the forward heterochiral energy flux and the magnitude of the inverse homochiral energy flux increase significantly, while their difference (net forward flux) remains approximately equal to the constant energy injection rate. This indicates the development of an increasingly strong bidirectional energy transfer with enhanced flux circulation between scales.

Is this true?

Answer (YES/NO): YES